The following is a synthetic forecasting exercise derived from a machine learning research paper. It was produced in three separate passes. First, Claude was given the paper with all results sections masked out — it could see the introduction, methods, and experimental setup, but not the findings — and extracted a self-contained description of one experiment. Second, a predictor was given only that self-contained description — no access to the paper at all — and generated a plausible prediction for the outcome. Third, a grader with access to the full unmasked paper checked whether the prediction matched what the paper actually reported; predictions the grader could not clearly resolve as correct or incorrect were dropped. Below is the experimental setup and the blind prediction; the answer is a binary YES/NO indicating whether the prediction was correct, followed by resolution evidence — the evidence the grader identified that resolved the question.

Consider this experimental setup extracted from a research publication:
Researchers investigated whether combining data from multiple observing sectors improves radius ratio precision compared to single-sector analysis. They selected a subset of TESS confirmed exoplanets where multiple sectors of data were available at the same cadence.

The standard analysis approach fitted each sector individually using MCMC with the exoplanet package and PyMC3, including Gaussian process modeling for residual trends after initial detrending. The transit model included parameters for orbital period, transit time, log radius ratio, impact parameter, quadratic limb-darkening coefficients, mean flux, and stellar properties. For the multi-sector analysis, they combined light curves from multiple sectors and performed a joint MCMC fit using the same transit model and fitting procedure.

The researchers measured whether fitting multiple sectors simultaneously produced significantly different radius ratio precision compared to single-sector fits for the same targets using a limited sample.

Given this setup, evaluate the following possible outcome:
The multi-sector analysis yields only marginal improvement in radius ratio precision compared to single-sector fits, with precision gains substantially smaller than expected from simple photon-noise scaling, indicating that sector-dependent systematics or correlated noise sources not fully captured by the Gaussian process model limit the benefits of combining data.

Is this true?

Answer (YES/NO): NO